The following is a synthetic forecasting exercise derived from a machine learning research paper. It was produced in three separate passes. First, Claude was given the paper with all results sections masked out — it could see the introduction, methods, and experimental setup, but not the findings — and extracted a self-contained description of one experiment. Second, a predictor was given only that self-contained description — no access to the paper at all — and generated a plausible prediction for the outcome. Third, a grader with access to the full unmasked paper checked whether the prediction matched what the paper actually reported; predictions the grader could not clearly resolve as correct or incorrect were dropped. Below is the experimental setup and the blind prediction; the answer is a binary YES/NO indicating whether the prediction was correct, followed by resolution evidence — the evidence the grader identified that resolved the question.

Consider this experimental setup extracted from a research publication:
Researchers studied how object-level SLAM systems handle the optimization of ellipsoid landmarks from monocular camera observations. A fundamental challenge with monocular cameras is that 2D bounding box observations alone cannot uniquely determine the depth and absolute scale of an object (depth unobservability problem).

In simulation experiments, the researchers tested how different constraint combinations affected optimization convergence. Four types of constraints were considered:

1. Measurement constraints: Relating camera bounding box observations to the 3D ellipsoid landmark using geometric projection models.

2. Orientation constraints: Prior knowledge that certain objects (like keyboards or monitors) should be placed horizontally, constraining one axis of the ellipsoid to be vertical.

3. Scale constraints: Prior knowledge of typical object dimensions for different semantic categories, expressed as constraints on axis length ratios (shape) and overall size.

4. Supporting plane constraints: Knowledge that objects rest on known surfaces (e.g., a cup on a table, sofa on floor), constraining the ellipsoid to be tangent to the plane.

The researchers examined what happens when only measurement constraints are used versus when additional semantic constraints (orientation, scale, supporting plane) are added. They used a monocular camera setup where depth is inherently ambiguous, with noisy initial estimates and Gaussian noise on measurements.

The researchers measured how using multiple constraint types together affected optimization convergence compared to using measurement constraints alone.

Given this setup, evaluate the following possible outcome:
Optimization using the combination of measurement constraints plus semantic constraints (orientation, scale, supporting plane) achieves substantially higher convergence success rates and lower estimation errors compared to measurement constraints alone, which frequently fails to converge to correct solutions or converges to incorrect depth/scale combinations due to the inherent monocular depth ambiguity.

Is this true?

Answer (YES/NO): NO